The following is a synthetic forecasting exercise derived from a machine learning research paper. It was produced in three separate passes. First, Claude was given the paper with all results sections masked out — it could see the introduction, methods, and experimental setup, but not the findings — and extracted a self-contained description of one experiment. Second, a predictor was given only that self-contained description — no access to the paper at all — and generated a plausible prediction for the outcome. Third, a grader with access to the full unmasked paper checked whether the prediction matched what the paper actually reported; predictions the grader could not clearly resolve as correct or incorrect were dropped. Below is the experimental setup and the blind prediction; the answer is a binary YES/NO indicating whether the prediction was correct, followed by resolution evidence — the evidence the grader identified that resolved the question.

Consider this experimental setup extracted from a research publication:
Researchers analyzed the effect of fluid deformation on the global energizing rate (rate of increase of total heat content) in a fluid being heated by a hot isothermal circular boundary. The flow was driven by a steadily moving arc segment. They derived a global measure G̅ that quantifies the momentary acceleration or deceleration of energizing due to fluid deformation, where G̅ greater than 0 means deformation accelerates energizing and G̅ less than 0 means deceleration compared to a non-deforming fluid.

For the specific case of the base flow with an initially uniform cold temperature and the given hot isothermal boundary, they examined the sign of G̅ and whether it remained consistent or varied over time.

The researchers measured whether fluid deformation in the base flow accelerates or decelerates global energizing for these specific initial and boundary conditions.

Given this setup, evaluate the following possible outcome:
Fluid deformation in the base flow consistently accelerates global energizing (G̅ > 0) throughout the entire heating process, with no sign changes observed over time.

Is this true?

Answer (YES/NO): YES